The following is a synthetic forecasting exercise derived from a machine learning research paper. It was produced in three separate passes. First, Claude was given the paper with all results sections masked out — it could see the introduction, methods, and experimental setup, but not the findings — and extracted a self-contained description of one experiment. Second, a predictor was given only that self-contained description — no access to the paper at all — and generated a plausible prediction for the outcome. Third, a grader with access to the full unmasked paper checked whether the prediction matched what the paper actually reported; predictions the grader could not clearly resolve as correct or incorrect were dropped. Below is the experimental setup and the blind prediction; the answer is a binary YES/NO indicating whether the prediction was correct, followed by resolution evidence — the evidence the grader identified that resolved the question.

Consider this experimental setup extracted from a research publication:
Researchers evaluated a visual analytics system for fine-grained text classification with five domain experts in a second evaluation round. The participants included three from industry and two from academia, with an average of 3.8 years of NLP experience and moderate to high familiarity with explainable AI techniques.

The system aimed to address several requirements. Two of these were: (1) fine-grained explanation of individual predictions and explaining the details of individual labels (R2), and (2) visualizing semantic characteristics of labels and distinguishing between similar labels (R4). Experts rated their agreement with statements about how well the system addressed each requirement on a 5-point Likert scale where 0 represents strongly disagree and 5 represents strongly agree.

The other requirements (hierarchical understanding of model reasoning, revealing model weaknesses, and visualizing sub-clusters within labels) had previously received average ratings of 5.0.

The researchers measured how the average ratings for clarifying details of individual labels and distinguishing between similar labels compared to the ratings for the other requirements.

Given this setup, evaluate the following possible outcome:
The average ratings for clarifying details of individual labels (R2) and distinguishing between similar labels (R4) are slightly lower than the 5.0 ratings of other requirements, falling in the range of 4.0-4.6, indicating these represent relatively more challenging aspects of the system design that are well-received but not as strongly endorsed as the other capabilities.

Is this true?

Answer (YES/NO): NO